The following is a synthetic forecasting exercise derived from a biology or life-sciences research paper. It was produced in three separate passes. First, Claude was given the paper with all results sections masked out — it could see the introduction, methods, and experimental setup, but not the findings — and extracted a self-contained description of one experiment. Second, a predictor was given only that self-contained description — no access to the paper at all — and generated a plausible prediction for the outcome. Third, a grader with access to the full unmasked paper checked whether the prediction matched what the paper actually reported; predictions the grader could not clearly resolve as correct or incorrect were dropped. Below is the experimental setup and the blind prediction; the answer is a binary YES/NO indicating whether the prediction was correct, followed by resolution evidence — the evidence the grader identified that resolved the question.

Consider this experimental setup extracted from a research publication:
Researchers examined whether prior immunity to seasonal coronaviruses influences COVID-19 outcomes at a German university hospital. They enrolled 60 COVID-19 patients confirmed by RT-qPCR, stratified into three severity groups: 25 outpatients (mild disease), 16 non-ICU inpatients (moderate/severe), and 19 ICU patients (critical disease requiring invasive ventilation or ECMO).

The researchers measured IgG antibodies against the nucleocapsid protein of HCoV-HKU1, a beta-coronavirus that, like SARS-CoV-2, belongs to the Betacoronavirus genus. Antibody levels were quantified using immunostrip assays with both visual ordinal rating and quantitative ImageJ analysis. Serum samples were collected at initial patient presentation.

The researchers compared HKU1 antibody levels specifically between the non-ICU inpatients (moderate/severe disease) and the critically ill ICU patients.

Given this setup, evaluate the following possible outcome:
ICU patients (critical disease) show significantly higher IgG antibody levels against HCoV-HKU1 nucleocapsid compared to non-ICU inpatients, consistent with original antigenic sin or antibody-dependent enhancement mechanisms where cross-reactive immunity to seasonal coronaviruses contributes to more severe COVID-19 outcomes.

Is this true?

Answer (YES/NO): NO